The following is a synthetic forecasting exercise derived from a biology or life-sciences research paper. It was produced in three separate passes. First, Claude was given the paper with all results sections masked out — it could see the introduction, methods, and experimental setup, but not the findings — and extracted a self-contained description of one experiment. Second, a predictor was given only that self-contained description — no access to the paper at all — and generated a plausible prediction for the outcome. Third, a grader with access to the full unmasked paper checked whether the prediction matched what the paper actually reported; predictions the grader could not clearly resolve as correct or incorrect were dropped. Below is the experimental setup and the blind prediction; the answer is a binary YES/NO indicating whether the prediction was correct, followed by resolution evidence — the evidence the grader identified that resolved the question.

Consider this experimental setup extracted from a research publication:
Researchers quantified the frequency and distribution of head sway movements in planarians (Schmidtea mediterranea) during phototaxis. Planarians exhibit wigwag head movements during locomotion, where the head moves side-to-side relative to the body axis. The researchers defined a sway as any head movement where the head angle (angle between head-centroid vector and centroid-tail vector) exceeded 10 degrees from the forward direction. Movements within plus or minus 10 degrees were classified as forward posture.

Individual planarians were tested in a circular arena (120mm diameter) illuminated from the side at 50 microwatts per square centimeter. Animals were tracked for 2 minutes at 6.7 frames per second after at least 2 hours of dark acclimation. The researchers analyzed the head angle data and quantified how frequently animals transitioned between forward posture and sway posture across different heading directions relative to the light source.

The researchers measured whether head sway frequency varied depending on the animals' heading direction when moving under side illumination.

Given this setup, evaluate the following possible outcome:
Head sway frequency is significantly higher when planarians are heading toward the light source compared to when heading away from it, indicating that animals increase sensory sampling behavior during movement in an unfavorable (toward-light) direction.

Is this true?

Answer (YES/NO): YES